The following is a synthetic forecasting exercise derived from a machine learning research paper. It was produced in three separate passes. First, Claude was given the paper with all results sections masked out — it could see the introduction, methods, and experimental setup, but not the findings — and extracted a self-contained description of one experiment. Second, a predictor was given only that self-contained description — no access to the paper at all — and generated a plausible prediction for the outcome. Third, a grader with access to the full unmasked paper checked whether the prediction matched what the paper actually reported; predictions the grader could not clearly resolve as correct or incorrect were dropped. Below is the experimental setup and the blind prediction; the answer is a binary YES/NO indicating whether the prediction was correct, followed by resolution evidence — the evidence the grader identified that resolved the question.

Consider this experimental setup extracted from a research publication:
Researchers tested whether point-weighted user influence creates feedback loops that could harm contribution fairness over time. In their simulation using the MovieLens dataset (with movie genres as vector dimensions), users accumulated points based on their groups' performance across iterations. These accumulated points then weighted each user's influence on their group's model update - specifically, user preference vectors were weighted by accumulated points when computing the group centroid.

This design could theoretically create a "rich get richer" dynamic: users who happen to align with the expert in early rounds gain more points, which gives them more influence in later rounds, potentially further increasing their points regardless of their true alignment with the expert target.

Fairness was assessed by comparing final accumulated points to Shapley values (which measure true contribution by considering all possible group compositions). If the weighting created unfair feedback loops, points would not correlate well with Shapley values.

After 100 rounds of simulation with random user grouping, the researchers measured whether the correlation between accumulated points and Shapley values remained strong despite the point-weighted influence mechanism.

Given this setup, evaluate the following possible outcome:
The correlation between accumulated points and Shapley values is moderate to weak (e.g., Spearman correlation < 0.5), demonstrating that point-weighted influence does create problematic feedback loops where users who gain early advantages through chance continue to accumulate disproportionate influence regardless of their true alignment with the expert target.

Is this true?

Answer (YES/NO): NO